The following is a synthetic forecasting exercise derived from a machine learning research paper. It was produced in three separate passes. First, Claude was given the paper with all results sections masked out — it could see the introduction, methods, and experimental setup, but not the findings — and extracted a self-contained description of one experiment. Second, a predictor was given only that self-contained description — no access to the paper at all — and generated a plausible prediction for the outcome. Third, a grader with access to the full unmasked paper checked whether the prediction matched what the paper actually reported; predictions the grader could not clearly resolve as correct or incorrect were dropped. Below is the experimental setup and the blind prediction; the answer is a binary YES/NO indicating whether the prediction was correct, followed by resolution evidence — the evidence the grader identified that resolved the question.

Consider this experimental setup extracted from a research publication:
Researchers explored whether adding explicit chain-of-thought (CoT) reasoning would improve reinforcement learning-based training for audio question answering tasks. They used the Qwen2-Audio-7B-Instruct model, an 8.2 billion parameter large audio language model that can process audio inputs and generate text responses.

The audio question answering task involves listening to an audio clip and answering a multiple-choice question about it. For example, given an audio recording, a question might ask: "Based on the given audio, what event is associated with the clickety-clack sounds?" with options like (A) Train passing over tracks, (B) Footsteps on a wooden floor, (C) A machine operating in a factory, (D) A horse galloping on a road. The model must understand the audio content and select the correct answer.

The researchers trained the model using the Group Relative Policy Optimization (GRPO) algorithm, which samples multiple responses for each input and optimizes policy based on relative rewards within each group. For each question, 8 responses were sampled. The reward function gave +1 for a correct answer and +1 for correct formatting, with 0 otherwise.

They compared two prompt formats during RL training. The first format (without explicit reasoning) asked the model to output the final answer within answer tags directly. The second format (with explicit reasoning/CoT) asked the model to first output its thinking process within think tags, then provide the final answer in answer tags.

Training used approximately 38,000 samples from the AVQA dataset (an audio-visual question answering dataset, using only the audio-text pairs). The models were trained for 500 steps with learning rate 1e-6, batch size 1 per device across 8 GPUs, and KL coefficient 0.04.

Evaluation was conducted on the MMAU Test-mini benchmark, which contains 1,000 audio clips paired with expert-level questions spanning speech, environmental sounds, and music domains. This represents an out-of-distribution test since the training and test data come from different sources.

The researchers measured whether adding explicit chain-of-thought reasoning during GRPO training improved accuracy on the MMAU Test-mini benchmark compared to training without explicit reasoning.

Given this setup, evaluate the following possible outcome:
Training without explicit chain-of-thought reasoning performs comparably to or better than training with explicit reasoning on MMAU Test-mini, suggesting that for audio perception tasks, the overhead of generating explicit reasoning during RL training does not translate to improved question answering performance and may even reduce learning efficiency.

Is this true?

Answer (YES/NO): YES